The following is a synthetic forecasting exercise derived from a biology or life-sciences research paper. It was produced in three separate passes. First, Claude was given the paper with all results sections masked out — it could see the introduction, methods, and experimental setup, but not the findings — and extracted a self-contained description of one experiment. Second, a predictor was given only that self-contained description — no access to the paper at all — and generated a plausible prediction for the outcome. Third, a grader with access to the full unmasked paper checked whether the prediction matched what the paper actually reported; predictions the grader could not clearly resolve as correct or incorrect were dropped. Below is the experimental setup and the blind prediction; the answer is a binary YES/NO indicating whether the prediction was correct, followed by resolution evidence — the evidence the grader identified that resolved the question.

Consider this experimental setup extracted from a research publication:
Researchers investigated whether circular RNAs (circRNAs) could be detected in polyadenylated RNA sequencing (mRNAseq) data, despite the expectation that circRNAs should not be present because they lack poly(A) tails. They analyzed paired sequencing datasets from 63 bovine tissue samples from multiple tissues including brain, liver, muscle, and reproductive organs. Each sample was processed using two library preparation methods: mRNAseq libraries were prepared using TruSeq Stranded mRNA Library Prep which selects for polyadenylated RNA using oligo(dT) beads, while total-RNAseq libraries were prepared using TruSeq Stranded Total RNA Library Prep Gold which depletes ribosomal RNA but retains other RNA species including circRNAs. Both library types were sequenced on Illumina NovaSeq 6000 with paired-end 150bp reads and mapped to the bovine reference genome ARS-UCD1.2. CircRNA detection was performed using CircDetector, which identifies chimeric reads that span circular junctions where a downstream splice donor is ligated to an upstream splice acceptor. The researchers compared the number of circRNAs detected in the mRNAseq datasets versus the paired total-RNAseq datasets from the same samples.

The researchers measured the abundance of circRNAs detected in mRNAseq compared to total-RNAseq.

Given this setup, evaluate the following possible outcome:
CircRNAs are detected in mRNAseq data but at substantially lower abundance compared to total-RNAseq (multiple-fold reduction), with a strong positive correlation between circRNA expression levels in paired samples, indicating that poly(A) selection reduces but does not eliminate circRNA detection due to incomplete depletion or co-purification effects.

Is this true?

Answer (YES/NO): NO